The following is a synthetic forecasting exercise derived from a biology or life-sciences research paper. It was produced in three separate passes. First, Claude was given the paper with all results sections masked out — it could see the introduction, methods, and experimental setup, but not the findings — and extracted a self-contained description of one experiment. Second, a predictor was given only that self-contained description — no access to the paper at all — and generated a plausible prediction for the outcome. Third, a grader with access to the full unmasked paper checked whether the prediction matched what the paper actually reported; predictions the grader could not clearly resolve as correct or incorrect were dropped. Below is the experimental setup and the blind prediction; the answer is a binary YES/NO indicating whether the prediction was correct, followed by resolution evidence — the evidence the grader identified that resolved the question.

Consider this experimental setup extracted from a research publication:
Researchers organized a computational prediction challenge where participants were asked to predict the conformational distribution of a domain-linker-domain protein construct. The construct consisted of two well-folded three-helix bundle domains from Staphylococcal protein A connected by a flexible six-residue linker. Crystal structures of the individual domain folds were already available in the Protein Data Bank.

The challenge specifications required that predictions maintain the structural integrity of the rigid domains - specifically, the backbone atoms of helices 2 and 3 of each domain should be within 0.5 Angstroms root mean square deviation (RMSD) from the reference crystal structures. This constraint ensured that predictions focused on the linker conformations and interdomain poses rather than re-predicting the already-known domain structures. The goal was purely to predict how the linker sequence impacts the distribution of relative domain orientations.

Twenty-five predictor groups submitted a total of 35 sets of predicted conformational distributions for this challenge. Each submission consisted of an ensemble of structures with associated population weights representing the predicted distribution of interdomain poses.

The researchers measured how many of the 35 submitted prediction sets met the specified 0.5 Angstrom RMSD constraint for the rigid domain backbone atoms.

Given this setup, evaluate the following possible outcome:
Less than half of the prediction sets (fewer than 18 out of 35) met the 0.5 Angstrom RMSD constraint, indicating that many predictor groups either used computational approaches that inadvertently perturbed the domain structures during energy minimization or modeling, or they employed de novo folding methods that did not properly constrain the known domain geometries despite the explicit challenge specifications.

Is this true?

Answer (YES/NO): YES